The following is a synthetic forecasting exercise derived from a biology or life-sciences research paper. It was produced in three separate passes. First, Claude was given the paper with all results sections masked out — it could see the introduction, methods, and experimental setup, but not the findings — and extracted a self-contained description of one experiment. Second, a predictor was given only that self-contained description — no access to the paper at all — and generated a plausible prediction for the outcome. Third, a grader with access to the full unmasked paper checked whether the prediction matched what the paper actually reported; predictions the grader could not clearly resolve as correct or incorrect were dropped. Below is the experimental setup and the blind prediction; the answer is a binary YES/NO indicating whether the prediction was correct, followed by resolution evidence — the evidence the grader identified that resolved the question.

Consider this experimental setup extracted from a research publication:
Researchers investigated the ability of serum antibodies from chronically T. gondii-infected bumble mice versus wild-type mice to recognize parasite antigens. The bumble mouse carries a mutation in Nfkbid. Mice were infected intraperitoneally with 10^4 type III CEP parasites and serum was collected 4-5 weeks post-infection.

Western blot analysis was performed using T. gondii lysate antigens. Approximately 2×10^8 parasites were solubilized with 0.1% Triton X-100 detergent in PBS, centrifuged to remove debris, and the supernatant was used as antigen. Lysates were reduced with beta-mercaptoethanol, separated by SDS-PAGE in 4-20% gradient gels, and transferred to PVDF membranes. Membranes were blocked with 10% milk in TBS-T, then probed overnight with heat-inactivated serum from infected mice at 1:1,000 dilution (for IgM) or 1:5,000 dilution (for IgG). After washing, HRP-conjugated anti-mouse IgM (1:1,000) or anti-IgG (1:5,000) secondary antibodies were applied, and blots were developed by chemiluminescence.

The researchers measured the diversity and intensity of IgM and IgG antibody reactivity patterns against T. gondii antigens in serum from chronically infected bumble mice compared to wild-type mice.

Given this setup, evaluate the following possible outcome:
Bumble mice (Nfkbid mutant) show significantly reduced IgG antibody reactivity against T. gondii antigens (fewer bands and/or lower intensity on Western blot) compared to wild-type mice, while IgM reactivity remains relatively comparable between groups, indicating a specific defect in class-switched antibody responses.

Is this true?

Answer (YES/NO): NO